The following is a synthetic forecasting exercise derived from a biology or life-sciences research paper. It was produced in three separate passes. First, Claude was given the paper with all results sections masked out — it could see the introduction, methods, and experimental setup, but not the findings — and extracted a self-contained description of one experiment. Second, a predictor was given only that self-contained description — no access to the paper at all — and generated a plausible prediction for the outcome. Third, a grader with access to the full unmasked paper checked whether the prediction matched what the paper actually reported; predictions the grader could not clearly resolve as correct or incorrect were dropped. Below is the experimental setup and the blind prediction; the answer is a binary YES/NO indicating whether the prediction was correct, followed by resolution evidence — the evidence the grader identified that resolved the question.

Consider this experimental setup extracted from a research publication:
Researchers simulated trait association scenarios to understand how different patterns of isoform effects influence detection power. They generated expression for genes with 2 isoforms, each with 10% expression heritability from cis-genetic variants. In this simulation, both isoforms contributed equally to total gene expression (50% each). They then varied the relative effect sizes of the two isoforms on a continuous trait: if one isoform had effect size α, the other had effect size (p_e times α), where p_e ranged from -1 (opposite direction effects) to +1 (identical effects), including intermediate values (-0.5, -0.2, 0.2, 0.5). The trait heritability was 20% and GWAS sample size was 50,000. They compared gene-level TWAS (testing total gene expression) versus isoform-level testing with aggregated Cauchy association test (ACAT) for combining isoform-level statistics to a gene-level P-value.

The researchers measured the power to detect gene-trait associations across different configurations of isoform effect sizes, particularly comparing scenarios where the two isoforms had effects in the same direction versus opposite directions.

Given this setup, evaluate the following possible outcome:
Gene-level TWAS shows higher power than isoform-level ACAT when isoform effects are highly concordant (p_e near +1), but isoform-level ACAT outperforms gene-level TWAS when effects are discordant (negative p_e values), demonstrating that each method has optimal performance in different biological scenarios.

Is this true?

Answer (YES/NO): NO